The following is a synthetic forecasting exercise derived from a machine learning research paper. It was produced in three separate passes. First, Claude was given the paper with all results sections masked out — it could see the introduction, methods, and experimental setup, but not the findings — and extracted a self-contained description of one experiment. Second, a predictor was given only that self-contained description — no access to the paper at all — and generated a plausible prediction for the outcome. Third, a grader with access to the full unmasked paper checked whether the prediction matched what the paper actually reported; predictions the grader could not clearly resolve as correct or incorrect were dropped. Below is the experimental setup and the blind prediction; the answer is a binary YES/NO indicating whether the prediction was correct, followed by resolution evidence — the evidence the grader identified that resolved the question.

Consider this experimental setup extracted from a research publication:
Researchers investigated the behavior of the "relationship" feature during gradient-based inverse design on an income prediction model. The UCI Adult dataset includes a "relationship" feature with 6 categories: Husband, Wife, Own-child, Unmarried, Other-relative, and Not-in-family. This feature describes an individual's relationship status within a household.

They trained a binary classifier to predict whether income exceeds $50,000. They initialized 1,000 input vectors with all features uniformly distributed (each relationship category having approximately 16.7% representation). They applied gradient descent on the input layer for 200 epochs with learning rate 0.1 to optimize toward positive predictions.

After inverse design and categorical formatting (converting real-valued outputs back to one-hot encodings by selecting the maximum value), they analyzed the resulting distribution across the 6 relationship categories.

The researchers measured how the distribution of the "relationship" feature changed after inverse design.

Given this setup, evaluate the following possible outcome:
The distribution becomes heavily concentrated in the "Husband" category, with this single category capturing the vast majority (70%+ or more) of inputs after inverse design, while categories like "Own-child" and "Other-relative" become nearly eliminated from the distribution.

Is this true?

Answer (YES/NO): NO